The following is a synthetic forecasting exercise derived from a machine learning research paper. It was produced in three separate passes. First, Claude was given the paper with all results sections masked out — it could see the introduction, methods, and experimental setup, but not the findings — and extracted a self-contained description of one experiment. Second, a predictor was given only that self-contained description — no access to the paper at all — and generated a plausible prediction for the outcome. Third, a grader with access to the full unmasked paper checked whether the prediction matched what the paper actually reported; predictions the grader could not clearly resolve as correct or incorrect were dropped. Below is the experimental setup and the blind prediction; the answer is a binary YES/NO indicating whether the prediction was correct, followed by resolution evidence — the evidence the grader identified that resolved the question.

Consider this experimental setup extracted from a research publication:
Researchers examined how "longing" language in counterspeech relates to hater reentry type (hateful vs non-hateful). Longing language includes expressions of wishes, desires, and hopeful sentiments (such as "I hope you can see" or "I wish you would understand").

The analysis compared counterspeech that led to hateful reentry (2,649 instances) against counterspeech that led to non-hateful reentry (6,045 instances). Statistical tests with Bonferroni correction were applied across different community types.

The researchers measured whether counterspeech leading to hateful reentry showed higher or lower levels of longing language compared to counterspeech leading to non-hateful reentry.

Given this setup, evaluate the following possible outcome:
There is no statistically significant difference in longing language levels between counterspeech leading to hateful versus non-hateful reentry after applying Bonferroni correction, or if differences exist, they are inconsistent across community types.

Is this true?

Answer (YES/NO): NO